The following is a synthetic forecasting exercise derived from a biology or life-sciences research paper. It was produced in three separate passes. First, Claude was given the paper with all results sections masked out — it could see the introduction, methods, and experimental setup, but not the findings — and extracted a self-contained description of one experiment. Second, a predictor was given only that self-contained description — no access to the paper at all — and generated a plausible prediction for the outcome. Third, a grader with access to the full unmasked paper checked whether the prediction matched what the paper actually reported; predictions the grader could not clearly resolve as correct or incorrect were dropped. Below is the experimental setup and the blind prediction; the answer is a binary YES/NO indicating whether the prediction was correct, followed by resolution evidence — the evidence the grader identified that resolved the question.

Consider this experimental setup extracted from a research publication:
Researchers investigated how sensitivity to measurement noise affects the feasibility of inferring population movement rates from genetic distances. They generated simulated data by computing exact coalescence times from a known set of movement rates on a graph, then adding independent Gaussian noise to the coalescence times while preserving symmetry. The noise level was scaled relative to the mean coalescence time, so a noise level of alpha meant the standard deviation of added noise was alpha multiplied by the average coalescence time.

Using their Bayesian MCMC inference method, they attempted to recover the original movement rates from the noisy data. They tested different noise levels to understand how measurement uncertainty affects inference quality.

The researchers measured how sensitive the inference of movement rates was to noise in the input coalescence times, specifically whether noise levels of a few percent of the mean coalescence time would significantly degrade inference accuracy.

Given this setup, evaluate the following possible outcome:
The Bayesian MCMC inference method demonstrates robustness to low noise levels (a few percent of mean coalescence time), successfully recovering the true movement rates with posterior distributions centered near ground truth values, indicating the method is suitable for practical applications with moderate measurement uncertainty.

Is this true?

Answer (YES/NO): NO